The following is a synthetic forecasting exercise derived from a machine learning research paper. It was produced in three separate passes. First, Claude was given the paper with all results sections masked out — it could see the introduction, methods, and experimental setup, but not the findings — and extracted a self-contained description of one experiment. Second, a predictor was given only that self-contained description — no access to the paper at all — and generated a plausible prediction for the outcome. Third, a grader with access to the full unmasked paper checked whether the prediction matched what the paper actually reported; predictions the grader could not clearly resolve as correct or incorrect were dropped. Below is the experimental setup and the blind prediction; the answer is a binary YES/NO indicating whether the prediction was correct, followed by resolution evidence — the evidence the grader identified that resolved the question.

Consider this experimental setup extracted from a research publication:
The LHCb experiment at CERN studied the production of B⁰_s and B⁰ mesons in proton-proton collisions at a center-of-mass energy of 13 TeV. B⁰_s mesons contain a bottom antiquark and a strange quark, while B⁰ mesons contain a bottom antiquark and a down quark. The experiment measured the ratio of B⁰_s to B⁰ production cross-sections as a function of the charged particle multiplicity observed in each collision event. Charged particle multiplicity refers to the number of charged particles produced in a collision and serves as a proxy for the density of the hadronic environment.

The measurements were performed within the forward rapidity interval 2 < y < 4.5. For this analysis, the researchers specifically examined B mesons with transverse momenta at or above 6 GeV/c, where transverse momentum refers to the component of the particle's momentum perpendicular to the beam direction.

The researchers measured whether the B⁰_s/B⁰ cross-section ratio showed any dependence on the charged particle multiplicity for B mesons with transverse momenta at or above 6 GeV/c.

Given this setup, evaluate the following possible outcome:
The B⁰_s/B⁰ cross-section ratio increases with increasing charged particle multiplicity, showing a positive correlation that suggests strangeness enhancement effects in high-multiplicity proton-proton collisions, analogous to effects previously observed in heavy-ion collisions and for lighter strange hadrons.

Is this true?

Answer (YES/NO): NO